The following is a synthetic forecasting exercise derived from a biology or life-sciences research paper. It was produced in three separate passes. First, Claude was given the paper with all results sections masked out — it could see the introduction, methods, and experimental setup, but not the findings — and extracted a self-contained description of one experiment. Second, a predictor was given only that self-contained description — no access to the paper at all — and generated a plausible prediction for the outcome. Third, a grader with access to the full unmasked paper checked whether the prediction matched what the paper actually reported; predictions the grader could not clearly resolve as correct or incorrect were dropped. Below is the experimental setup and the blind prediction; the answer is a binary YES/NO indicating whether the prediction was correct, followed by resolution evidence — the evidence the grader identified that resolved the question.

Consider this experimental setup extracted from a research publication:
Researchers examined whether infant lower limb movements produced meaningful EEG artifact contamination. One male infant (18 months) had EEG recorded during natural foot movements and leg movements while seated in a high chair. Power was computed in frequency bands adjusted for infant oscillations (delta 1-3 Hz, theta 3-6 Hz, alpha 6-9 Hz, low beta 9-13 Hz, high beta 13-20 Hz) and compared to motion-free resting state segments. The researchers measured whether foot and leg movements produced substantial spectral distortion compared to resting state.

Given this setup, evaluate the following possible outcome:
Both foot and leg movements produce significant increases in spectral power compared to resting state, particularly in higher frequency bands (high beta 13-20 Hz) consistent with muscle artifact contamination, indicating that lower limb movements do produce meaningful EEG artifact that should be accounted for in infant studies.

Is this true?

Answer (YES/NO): NO